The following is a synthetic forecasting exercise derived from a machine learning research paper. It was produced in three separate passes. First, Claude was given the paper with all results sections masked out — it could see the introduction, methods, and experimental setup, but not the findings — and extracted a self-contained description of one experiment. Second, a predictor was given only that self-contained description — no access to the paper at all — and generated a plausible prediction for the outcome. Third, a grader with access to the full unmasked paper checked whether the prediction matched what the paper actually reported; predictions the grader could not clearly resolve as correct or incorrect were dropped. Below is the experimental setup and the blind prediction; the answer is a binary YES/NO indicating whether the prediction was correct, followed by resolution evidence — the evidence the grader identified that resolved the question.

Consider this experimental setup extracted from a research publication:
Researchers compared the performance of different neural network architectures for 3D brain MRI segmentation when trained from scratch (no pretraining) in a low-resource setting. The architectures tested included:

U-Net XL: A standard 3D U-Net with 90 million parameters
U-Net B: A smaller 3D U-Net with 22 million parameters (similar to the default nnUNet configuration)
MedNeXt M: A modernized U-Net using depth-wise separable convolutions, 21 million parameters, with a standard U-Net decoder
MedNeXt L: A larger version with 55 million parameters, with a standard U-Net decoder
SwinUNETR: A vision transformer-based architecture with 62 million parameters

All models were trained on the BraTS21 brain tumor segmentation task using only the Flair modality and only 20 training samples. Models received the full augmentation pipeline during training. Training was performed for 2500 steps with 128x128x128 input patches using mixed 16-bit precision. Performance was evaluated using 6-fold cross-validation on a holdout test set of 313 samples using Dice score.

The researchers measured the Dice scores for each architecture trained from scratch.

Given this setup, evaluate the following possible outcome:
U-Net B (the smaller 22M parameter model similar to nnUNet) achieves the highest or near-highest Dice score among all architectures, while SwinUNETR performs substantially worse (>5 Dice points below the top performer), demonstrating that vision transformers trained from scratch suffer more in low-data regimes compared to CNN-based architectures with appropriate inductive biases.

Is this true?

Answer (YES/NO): NO